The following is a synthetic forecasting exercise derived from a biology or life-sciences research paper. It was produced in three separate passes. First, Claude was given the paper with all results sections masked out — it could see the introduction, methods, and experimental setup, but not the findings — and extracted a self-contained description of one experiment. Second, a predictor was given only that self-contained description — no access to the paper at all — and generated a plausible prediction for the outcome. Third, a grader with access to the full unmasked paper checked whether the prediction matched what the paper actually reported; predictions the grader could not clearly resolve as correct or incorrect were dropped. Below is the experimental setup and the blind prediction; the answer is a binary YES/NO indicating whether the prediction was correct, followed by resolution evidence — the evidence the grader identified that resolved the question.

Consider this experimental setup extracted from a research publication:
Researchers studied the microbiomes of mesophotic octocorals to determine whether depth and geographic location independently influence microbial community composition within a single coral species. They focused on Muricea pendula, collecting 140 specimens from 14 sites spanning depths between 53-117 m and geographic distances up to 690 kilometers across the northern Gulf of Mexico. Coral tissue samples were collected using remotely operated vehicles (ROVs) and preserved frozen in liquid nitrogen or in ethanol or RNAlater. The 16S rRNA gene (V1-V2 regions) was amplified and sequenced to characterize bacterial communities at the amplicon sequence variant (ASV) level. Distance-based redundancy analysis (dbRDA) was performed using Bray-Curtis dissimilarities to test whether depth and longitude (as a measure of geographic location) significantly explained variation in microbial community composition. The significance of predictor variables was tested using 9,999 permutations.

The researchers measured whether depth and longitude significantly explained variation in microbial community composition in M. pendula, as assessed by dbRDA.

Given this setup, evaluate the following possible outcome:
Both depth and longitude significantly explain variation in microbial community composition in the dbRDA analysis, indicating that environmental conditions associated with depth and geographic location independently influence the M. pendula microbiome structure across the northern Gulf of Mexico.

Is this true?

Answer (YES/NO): YES